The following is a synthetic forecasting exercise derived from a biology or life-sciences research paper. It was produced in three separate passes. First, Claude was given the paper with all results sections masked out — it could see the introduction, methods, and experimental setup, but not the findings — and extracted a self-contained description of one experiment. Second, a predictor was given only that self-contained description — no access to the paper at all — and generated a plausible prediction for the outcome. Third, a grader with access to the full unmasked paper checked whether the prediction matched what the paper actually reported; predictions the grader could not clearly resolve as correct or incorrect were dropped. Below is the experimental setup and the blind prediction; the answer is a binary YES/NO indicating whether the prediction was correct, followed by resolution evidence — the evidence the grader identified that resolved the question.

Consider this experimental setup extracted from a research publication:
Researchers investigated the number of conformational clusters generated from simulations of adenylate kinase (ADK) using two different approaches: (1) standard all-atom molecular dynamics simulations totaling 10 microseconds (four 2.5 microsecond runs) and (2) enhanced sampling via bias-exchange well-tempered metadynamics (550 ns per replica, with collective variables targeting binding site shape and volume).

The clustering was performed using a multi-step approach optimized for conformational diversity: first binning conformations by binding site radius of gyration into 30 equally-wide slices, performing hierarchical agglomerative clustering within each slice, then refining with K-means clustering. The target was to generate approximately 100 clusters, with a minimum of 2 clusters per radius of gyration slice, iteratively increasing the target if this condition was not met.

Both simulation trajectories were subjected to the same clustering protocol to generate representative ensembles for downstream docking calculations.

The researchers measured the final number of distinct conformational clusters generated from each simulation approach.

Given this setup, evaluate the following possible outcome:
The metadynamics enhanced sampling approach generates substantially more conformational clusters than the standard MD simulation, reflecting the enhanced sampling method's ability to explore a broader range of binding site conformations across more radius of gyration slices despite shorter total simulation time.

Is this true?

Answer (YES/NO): NO